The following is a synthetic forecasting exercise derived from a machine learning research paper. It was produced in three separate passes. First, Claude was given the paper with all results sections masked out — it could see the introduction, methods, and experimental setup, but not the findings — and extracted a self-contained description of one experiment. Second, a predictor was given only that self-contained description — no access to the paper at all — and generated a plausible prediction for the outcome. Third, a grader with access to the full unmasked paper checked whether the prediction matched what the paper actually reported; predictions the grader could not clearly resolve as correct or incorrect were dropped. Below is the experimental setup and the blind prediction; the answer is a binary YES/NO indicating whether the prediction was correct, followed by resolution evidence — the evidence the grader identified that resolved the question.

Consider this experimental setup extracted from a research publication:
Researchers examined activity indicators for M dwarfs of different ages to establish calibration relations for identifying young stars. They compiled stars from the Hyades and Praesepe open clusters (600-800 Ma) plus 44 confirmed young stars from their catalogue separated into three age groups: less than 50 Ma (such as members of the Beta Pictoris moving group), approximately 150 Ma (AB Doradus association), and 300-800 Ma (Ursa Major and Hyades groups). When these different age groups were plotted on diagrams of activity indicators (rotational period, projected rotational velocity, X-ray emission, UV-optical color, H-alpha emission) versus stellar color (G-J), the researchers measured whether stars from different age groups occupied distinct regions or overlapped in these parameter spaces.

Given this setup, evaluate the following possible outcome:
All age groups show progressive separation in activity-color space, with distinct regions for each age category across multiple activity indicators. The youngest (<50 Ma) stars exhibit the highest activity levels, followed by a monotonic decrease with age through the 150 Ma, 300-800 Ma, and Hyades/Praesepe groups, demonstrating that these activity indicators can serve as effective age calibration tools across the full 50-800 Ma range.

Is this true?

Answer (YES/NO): NO